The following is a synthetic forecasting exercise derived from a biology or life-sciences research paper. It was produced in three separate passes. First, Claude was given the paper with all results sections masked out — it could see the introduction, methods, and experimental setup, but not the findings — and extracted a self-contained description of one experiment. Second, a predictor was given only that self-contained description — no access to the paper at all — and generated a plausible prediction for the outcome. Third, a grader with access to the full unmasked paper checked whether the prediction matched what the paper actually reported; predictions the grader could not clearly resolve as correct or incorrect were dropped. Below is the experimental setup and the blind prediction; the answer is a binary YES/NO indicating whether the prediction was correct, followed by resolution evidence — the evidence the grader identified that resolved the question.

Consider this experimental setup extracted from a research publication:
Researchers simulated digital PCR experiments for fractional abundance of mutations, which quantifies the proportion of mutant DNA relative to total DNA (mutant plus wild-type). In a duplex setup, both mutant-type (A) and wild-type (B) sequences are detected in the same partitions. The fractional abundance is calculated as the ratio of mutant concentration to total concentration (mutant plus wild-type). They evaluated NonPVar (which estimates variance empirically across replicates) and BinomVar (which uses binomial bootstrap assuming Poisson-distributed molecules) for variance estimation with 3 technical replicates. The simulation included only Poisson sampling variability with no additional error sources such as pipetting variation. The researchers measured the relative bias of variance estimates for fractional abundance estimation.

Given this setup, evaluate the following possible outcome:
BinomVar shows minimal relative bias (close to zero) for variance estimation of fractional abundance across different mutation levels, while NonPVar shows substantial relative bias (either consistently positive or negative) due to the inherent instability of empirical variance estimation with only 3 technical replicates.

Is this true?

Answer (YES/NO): NO